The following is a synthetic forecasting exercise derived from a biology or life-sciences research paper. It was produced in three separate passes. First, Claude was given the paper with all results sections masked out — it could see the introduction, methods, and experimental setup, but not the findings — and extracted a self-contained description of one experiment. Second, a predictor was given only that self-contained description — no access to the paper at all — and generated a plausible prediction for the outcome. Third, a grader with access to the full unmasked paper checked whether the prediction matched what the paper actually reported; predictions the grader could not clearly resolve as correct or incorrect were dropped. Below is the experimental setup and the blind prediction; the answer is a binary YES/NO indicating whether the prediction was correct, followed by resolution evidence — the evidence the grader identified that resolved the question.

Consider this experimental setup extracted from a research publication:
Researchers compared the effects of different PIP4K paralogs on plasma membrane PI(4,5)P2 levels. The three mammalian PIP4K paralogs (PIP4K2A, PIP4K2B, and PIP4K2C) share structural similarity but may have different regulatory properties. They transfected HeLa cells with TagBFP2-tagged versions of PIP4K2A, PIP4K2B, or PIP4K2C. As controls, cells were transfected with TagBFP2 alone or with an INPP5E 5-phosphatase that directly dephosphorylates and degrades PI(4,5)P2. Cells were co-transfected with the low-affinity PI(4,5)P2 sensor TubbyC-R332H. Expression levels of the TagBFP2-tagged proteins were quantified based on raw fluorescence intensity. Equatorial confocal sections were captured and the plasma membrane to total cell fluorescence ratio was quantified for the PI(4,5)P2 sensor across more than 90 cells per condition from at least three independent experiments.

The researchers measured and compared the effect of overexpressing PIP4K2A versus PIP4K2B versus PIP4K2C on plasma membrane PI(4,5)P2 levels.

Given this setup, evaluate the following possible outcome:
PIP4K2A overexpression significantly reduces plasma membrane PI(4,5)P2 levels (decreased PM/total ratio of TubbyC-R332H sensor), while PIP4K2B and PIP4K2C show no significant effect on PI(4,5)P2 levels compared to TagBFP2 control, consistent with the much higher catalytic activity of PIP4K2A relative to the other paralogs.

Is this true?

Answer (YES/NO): NO